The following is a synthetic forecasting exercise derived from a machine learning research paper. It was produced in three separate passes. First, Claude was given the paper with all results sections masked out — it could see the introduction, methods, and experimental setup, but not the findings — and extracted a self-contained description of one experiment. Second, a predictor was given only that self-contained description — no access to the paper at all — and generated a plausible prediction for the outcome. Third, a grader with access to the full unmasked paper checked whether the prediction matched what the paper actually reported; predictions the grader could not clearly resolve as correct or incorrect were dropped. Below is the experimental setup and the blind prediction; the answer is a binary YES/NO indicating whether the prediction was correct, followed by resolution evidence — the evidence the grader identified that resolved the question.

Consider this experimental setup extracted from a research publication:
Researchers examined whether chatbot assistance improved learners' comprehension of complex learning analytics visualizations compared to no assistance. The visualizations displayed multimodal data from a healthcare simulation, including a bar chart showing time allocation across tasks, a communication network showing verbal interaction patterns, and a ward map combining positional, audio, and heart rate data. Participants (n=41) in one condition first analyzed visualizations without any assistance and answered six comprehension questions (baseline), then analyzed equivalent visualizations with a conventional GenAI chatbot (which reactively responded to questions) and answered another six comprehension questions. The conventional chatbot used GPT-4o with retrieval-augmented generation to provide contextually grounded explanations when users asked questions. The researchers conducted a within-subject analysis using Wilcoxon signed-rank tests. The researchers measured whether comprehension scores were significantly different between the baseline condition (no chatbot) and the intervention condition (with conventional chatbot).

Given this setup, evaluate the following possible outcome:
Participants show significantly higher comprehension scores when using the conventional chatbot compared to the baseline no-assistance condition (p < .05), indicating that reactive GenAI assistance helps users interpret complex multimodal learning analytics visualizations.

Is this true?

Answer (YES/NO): YES